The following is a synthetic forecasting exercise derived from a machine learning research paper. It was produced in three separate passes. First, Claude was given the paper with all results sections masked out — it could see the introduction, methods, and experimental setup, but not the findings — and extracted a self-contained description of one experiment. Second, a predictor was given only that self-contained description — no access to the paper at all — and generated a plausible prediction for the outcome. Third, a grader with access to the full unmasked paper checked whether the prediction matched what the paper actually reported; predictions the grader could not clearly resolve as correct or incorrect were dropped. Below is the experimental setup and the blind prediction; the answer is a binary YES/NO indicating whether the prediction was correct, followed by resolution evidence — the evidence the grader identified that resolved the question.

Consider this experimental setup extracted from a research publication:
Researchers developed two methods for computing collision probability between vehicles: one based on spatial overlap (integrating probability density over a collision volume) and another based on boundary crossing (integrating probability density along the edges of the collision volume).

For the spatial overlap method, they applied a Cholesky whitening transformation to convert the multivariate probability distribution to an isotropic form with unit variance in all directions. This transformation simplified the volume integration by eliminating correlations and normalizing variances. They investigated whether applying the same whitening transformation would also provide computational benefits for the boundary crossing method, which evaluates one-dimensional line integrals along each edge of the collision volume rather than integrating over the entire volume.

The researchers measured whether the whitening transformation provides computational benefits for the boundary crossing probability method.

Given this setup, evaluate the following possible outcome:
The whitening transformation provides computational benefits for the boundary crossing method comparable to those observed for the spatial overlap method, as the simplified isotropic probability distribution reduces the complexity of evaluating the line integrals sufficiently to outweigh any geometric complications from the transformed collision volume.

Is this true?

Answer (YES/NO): NO